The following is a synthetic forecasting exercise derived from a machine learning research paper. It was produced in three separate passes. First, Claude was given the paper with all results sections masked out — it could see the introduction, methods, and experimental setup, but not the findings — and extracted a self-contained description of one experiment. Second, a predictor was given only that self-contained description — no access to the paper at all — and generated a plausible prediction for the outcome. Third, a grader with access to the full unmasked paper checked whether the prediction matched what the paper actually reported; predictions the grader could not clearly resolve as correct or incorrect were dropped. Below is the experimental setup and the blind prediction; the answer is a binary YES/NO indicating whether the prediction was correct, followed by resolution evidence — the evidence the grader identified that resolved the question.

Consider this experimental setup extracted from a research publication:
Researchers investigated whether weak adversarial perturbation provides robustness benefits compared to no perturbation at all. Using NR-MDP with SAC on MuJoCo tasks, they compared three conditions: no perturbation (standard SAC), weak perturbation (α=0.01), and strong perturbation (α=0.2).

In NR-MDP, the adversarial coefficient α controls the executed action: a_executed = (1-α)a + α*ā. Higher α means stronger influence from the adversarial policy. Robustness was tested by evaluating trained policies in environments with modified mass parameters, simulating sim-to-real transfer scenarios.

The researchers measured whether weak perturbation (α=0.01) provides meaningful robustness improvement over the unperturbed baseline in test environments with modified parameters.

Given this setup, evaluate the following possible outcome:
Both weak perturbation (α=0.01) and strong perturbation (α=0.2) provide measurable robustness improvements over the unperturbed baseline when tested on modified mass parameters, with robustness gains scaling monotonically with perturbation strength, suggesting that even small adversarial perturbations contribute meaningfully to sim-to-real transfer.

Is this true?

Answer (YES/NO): NO